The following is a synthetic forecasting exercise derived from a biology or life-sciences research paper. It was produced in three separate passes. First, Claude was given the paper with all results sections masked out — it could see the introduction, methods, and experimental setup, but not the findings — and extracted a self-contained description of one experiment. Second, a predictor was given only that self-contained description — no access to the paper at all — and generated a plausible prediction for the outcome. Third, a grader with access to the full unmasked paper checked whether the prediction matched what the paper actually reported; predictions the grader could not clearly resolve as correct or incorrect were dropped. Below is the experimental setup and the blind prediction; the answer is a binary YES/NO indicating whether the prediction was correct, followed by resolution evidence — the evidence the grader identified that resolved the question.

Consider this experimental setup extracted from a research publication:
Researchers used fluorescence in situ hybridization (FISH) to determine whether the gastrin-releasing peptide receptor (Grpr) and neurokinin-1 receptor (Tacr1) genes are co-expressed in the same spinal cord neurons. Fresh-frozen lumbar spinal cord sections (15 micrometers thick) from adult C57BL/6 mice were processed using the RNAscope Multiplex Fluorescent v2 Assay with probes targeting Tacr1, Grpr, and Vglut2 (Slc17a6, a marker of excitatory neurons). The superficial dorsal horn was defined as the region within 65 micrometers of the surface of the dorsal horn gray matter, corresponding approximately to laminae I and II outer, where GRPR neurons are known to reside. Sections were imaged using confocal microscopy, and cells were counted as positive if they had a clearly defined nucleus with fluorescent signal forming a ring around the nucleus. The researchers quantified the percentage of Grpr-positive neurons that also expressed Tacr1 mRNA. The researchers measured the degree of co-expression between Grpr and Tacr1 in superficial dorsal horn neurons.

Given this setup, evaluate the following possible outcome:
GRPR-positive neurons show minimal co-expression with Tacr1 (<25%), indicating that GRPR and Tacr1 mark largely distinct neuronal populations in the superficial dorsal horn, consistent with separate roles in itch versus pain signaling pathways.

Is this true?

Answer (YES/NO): NO